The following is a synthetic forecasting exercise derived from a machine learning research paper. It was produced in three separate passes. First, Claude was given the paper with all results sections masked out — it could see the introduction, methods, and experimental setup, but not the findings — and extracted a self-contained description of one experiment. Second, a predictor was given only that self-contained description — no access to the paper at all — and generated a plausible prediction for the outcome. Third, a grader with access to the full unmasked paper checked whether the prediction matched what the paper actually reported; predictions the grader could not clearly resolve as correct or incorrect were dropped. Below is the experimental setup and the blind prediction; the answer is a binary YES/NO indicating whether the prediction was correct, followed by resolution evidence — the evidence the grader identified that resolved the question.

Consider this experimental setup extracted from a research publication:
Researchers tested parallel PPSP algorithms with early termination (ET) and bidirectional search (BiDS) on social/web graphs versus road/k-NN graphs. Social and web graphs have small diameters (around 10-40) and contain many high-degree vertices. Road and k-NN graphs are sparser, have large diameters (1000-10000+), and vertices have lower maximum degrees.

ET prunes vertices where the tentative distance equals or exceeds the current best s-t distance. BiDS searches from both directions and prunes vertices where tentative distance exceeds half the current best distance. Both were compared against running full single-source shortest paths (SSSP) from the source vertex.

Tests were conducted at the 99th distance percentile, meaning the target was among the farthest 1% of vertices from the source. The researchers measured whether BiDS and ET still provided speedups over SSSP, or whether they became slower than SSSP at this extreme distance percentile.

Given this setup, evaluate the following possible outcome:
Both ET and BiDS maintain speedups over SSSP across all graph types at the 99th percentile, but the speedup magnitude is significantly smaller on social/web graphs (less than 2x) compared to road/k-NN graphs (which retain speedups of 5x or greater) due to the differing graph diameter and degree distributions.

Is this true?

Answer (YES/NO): NO